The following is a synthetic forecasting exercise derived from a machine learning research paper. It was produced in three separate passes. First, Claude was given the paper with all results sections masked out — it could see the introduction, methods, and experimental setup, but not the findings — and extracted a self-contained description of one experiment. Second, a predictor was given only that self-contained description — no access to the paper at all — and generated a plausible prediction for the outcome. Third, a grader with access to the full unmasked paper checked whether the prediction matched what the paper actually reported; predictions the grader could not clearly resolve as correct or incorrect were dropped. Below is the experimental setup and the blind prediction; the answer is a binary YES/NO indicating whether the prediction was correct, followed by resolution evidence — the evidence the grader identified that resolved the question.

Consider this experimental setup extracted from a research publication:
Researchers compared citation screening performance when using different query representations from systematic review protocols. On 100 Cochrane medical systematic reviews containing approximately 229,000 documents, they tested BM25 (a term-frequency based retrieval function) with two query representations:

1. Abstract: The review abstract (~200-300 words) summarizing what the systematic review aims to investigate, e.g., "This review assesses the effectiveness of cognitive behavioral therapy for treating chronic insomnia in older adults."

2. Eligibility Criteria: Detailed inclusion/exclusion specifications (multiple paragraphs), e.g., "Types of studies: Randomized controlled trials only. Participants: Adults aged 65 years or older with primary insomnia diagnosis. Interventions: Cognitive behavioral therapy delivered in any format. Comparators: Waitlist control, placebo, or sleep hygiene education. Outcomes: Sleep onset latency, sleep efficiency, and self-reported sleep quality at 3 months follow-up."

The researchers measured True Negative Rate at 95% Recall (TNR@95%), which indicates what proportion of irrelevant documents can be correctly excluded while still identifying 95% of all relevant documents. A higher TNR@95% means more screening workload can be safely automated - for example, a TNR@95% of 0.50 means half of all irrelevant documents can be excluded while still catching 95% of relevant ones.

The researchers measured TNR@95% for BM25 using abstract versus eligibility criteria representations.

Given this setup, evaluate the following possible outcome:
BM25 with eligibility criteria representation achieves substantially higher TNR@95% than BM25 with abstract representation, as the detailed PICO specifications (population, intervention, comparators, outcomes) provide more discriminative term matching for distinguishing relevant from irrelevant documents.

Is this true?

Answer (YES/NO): NO